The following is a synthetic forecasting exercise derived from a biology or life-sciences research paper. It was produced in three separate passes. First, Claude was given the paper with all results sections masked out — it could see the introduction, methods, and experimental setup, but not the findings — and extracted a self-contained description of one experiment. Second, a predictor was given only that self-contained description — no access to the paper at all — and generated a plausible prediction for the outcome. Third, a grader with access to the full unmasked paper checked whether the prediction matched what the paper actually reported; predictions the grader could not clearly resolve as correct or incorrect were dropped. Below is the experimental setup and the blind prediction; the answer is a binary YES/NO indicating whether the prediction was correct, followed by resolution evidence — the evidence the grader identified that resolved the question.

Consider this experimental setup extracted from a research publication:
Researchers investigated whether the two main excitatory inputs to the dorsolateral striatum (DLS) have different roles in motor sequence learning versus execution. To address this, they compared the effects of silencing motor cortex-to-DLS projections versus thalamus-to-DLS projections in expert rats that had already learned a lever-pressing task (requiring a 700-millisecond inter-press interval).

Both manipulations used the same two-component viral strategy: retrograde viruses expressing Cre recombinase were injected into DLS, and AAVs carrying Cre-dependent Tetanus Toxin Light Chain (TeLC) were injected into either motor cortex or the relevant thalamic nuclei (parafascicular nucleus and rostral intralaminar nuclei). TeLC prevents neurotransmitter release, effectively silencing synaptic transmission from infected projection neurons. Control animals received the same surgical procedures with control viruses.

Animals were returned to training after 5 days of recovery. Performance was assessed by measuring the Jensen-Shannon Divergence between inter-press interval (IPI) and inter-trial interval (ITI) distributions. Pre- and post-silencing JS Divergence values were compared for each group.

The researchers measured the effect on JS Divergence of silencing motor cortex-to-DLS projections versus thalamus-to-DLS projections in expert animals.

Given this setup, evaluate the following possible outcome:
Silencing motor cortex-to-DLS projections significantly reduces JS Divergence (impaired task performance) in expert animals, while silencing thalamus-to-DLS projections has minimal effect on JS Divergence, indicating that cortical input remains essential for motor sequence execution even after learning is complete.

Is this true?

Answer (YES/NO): NO